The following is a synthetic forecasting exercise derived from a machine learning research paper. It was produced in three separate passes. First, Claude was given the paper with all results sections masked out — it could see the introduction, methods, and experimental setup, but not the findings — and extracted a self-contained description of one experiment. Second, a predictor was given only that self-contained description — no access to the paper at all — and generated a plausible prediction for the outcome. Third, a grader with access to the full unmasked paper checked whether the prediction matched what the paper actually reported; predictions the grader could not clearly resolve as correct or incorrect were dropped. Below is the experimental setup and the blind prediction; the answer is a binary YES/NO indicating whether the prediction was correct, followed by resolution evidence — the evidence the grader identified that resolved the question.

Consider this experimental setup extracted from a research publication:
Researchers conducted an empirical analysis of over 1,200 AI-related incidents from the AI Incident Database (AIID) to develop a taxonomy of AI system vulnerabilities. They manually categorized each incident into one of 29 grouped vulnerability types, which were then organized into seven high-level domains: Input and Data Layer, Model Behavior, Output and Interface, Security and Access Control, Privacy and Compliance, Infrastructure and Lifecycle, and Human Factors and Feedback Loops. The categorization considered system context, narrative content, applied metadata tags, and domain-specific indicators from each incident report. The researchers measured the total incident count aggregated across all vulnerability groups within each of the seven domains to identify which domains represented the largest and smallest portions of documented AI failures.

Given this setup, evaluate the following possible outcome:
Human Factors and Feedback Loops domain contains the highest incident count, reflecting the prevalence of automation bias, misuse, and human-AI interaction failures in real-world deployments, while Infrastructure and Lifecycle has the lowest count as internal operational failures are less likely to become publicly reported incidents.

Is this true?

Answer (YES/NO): NO